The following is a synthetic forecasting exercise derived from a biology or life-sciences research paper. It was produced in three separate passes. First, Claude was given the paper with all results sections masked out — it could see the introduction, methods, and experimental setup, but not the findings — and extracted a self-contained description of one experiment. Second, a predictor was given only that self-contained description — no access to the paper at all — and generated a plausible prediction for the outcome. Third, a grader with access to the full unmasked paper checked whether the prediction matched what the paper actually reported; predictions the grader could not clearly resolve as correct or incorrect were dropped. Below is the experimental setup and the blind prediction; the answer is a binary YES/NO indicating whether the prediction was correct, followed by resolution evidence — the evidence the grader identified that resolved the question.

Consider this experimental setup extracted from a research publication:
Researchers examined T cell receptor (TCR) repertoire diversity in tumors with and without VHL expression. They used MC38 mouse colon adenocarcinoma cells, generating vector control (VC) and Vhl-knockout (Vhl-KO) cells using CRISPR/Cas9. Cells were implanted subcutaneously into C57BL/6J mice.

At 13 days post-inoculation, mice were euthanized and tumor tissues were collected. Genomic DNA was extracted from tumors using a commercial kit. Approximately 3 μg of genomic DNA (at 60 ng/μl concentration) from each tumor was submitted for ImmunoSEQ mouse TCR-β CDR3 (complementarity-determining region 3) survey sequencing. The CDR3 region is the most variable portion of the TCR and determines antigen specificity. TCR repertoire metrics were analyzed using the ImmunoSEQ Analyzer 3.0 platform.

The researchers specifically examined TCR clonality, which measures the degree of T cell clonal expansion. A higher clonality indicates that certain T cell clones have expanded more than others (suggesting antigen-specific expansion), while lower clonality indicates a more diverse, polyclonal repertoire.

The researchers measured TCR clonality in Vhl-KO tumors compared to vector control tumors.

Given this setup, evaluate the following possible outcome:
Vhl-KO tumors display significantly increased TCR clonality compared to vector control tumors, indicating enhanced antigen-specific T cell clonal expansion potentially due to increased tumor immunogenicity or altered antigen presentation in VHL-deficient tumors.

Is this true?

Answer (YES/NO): YES